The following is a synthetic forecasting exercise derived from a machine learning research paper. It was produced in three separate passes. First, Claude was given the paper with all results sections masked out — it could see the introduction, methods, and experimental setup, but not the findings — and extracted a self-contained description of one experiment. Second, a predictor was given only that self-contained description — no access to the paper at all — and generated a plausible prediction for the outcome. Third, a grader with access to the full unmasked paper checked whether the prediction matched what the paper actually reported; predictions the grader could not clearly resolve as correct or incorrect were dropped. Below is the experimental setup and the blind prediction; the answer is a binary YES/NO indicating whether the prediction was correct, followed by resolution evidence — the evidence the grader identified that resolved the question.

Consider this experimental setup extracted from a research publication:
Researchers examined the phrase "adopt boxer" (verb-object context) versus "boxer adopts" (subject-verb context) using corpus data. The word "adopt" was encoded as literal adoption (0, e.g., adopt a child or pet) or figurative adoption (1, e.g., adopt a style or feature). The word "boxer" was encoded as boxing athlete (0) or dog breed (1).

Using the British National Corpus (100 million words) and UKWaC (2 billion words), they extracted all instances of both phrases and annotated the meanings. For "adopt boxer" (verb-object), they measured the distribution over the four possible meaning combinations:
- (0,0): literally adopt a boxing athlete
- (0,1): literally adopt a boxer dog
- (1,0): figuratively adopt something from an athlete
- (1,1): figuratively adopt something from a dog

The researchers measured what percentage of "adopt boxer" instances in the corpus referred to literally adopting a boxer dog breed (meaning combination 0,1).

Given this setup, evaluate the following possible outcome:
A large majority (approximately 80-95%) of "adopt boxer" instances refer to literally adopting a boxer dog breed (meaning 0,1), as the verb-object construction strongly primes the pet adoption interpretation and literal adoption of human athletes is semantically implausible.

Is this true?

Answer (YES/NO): NO